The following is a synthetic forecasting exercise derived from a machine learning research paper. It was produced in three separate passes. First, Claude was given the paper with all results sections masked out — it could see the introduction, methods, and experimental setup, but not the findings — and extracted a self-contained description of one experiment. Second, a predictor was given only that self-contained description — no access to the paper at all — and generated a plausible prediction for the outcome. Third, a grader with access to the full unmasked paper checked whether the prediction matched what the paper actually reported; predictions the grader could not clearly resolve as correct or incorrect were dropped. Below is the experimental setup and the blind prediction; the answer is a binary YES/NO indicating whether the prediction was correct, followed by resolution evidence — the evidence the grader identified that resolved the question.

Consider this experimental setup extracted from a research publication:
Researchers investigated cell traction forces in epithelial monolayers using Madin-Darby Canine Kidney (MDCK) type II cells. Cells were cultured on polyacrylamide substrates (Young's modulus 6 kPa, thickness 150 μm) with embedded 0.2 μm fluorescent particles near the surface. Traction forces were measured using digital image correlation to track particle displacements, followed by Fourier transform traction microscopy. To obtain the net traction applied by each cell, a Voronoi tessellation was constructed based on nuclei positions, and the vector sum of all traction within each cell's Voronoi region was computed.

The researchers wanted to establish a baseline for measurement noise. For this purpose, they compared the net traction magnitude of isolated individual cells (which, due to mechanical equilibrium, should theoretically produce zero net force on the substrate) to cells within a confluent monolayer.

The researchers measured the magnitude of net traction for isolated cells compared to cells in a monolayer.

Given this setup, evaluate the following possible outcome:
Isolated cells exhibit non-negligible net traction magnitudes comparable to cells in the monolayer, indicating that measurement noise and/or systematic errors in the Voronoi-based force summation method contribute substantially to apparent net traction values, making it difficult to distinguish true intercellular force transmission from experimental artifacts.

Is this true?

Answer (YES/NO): NO